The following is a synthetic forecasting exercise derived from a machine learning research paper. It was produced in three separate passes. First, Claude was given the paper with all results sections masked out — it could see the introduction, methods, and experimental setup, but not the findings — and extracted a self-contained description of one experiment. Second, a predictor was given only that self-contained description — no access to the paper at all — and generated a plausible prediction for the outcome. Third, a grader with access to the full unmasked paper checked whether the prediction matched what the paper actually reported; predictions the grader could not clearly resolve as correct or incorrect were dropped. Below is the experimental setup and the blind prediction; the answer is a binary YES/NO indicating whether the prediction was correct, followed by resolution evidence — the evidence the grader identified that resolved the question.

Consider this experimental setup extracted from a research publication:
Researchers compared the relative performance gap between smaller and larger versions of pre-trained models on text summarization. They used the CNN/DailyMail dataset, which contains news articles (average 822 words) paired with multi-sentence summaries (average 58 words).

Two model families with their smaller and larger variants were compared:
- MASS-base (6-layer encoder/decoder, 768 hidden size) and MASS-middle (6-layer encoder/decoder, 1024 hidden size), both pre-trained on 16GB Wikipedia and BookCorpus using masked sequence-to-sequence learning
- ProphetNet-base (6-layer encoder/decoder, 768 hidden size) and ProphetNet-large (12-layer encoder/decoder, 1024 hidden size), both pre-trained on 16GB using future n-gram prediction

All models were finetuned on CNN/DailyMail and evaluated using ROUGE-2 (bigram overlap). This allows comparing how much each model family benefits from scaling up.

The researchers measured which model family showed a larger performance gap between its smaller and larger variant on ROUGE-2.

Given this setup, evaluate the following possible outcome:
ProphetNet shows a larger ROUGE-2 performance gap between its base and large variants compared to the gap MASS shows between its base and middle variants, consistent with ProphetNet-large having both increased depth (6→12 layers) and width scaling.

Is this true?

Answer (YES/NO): YES